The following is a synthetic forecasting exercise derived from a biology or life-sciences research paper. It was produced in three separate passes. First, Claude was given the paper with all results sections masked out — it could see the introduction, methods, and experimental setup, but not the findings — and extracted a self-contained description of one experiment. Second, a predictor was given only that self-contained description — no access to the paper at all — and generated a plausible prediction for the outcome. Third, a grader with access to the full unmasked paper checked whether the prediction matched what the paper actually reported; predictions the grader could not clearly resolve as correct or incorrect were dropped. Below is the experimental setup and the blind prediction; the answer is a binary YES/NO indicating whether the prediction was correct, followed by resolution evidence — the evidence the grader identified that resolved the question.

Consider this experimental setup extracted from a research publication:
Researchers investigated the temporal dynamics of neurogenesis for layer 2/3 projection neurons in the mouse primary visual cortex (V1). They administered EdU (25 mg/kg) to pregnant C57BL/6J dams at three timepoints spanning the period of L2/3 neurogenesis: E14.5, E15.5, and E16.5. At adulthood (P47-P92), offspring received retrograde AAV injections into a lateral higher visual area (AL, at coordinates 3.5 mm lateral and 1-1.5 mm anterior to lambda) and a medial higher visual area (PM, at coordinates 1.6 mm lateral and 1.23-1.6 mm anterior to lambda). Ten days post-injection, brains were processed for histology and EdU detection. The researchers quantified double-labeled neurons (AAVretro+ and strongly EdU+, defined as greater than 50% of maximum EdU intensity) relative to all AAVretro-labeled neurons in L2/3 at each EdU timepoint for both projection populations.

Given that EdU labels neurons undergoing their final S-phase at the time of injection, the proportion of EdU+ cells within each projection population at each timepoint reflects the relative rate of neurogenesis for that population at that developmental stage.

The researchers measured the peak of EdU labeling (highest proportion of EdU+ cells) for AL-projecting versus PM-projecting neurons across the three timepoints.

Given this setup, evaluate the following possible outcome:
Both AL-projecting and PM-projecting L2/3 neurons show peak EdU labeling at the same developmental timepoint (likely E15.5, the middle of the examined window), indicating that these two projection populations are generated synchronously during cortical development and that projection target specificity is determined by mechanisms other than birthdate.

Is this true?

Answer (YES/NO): NO